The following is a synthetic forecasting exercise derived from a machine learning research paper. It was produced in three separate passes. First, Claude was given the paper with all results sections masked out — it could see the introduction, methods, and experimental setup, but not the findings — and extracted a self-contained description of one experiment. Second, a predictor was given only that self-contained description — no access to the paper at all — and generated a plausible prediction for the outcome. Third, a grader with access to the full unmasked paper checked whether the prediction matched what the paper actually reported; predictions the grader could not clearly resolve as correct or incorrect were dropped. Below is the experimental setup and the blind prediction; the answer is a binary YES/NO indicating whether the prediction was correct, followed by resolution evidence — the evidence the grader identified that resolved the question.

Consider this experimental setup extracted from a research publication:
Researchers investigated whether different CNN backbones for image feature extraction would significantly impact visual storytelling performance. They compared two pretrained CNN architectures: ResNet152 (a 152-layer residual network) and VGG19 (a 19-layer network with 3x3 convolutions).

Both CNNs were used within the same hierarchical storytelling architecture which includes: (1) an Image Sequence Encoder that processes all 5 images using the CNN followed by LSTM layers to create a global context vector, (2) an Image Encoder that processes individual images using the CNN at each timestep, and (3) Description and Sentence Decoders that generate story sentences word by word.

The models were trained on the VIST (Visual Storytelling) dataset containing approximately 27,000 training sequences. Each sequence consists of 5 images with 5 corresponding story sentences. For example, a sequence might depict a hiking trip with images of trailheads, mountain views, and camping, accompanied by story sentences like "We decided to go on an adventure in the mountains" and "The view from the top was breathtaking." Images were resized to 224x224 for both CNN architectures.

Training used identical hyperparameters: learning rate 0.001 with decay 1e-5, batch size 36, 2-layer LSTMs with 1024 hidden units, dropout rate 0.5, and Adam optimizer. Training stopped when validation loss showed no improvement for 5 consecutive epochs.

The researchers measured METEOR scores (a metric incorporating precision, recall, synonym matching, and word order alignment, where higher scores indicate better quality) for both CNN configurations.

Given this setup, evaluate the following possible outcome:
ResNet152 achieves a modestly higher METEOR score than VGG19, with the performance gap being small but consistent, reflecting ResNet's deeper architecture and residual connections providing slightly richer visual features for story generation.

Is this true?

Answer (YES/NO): YES